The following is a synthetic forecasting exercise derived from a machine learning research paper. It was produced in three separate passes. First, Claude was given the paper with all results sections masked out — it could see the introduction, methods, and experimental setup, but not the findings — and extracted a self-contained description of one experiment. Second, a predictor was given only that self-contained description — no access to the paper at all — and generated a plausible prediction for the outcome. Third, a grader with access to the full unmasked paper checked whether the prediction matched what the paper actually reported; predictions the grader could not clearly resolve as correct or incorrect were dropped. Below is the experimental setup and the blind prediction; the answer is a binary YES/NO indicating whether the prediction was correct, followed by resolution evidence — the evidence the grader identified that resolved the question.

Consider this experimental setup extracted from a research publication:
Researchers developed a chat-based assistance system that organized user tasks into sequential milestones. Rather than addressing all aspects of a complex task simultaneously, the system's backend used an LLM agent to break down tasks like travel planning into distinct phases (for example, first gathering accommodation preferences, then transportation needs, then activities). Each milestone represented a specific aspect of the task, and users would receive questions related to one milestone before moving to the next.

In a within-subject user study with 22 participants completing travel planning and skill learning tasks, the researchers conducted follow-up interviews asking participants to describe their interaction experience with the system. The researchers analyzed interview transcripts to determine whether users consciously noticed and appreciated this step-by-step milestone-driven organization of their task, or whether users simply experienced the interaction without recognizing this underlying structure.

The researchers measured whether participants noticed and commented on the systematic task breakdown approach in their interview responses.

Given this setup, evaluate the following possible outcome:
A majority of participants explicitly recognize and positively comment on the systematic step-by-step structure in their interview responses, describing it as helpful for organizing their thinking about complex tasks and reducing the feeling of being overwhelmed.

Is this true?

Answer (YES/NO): NO